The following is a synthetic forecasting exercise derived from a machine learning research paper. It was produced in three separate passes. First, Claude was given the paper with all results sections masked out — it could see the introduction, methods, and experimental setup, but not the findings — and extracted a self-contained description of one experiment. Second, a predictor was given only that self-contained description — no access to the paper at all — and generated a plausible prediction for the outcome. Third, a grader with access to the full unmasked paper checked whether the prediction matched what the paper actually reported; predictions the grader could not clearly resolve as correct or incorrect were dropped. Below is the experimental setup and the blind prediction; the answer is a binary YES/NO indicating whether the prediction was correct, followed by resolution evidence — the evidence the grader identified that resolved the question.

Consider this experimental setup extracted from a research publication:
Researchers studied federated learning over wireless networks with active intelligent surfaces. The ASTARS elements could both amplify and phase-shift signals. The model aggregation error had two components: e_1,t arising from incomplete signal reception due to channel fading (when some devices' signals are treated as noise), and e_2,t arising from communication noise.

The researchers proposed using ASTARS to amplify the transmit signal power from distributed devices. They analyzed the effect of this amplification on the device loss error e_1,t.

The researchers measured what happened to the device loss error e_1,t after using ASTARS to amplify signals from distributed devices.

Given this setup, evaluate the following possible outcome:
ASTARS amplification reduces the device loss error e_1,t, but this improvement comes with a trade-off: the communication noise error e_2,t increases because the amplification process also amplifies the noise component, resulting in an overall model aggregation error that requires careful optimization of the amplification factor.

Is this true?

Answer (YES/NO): YES